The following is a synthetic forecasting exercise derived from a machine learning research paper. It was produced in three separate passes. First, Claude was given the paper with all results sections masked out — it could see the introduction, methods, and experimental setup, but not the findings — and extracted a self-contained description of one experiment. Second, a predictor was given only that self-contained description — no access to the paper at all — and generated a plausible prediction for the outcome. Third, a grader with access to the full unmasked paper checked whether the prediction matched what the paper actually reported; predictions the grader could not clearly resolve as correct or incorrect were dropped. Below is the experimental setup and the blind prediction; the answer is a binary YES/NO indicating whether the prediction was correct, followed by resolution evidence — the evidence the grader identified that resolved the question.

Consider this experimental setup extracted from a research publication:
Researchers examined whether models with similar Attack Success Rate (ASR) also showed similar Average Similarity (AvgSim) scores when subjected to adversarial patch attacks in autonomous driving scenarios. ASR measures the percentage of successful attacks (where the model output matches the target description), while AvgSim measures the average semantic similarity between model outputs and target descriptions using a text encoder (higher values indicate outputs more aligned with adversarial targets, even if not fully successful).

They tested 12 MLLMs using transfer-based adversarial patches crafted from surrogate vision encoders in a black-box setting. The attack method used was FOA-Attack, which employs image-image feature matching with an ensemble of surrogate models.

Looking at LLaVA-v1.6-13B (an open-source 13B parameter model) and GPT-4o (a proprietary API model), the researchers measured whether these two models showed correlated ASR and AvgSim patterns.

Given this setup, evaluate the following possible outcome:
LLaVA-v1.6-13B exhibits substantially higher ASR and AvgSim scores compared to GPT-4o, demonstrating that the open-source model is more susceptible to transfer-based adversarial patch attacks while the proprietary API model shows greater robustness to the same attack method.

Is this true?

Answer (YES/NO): NO